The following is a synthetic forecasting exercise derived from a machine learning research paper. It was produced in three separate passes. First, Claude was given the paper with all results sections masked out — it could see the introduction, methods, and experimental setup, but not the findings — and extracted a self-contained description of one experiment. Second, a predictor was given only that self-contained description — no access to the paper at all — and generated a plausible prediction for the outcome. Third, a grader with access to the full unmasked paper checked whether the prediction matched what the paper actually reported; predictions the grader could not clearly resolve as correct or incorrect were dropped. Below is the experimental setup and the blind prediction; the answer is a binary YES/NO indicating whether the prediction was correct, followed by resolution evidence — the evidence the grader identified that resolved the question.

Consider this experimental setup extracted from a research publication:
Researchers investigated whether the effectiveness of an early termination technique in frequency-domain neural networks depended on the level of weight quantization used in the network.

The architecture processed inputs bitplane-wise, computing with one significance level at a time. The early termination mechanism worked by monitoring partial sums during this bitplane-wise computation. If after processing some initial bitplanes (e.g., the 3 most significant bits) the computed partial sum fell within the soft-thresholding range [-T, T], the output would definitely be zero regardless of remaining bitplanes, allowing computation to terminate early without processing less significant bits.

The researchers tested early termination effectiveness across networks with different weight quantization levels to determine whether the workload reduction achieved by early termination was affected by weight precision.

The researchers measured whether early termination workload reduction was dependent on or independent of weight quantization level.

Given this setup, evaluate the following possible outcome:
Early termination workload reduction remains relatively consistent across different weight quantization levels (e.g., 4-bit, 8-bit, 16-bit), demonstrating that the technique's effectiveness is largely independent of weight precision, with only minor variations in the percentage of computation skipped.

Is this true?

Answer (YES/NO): YES